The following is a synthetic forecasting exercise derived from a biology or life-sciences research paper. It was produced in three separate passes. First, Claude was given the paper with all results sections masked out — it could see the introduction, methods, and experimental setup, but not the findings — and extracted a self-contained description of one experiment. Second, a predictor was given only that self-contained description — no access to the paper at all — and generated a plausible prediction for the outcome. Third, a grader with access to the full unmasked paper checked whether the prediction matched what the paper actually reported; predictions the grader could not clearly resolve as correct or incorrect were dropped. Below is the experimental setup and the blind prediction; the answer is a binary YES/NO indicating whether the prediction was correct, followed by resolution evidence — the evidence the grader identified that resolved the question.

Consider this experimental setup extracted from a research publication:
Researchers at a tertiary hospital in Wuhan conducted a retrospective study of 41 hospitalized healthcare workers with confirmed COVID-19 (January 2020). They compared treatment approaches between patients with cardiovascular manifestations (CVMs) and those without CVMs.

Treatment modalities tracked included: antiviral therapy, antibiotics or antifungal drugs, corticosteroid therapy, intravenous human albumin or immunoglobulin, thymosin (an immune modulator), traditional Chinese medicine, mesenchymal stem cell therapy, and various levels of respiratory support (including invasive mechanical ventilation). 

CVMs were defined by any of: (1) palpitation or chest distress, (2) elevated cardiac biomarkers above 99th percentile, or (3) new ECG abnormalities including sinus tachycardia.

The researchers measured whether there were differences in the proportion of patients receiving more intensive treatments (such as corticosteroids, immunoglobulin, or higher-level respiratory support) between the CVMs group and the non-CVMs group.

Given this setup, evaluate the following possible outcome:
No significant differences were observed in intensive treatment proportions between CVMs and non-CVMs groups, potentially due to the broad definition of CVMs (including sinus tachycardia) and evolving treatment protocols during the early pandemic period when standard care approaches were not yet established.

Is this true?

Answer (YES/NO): NO